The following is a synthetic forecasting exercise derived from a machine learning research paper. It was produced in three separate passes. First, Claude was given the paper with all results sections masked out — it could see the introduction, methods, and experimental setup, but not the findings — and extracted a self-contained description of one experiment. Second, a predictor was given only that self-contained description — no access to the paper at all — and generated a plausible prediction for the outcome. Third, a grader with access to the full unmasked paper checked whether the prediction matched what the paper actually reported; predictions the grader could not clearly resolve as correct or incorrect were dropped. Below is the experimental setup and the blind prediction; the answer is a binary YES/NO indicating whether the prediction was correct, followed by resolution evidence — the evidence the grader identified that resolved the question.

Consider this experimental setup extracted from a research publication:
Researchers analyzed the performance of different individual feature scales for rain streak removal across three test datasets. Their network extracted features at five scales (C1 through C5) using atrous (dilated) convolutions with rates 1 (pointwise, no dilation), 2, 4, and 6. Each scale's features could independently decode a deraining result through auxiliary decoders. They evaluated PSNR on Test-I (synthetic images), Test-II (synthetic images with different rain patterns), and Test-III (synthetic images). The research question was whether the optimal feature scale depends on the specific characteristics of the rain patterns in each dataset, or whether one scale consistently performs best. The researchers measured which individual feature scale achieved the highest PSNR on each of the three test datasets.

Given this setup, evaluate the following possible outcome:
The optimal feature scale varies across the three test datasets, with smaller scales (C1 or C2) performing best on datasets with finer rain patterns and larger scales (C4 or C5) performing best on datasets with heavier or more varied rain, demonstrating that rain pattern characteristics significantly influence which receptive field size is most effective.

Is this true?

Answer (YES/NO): NO